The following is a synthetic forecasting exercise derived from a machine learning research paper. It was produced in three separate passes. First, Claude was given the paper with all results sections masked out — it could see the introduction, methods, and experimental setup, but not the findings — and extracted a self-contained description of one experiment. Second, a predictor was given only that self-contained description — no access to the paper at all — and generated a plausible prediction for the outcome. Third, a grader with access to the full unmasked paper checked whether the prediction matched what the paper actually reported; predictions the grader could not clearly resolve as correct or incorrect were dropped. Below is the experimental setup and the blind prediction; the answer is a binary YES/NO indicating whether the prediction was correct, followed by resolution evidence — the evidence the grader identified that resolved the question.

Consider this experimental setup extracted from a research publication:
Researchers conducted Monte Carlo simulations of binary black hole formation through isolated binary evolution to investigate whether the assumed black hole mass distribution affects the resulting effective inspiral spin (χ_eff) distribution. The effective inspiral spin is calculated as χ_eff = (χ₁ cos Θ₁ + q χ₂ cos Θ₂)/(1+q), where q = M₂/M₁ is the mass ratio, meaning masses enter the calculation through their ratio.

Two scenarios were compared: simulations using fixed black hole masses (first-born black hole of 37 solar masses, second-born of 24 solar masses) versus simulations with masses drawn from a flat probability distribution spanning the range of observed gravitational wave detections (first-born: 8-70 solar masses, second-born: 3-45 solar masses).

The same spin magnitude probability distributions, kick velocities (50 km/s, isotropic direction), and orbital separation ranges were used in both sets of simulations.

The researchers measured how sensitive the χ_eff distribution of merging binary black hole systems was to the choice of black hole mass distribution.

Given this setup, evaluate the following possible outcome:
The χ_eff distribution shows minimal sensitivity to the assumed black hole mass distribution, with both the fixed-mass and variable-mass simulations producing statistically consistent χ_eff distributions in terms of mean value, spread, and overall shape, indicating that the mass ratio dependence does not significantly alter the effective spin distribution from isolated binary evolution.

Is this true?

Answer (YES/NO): YES